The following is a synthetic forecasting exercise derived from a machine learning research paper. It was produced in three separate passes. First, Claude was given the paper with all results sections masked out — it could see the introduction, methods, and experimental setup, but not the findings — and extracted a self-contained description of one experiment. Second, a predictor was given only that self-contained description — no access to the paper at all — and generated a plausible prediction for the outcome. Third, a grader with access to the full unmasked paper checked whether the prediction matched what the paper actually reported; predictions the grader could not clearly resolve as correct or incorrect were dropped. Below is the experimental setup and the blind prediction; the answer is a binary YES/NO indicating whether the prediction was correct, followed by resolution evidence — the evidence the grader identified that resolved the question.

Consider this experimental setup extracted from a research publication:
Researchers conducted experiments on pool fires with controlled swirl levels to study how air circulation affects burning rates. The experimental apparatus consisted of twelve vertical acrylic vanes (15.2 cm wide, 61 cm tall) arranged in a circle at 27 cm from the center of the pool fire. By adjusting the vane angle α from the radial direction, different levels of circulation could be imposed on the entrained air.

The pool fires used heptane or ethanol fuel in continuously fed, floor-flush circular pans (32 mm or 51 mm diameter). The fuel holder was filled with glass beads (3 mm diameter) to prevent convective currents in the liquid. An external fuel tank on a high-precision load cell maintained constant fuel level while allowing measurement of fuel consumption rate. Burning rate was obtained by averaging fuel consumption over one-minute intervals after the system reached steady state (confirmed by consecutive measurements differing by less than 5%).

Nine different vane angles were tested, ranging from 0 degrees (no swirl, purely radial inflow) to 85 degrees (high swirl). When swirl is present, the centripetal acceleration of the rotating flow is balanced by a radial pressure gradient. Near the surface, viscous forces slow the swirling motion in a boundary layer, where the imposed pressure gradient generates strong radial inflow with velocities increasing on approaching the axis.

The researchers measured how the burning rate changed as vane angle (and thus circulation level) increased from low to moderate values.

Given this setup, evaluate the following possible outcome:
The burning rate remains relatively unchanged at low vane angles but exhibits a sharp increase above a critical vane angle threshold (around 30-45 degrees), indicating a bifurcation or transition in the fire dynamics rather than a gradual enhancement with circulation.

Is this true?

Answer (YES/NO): NO